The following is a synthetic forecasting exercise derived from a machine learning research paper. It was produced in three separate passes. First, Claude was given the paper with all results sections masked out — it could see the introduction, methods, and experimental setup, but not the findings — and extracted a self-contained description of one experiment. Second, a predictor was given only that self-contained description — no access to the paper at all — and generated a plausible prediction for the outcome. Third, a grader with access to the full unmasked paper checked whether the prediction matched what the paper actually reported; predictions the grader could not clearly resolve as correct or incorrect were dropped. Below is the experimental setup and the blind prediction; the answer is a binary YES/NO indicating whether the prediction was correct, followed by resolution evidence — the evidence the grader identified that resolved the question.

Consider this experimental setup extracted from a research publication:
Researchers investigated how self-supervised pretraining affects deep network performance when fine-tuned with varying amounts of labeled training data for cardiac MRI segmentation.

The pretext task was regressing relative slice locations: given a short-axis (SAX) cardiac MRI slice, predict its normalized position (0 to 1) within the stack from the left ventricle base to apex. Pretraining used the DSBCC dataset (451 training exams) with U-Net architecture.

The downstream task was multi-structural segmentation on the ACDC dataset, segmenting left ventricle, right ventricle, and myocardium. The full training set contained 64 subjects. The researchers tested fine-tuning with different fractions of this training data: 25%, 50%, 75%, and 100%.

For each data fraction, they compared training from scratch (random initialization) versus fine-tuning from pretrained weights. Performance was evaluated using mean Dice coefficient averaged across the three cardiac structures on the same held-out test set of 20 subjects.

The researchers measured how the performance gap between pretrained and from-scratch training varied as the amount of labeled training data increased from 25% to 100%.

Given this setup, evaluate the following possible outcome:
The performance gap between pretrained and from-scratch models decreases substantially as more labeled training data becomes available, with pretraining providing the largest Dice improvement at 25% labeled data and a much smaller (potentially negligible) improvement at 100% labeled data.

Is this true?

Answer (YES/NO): NO